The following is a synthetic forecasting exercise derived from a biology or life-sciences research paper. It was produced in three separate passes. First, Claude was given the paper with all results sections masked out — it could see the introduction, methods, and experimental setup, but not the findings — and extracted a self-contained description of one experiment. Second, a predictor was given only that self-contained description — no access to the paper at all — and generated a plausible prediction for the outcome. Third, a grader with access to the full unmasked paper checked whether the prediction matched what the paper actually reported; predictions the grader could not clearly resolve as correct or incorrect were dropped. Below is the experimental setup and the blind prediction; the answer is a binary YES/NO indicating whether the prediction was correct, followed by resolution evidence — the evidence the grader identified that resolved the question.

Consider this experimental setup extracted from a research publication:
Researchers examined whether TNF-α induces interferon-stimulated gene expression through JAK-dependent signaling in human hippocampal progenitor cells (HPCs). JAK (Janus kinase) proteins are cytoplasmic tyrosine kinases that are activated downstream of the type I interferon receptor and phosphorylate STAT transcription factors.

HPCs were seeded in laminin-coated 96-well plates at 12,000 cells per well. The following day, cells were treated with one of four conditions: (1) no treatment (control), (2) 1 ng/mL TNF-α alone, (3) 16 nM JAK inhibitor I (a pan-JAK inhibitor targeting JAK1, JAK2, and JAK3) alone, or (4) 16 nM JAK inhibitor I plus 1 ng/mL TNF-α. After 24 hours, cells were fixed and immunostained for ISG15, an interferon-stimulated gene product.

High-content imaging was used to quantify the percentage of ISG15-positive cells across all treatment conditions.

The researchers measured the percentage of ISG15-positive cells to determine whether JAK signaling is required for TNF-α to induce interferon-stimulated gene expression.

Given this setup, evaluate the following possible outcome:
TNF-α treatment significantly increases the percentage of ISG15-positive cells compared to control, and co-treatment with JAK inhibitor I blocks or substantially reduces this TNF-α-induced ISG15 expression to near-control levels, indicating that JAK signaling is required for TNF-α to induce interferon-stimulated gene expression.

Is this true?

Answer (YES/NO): YES